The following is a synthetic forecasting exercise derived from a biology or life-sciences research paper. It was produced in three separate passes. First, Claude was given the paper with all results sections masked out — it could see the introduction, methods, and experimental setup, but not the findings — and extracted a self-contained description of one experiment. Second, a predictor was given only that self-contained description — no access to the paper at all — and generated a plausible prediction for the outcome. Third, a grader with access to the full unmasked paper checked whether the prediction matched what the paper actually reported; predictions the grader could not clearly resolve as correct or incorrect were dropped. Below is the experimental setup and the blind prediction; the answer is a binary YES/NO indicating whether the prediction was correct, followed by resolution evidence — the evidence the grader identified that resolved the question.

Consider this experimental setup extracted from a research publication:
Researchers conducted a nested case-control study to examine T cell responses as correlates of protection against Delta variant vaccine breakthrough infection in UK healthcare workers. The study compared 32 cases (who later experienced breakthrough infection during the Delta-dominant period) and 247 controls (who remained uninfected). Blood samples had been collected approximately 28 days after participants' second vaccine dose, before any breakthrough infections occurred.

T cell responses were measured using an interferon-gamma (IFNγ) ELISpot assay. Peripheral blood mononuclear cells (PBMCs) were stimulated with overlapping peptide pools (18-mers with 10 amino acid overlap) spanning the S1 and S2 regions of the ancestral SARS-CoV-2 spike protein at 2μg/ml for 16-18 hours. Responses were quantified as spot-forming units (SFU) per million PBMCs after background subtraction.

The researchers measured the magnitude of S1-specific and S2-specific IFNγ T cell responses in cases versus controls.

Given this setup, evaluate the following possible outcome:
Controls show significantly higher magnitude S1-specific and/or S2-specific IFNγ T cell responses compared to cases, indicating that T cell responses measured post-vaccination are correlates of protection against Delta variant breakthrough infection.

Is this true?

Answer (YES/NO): YES